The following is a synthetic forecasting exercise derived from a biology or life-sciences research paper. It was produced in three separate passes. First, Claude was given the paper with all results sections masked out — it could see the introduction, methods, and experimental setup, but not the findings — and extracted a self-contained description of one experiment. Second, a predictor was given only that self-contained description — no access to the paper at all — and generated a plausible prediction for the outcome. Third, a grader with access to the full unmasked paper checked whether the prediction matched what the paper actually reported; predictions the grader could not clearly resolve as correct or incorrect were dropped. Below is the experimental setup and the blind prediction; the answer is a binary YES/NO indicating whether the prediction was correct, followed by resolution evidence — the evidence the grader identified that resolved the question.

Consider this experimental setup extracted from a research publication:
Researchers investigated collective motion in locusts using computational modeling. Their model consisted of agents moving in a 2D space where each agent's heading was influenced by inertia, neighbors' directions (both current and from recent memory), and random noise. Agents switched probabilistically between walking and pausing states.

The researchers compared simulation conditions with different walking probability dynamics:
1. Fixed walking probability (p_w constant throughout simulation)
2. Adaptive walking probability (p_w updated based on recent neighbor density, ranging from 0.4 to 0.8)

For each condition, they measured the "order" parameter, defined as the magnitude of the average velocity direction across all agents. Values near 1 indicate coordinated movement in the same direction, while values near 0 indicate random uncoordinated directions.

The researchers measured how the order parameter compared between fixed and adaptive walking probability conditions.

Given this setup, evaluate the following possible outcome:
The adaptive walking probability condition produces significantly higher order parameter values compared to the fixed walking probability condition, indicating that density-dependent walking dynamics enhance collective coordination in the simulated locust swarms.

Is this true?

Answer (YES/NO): NO